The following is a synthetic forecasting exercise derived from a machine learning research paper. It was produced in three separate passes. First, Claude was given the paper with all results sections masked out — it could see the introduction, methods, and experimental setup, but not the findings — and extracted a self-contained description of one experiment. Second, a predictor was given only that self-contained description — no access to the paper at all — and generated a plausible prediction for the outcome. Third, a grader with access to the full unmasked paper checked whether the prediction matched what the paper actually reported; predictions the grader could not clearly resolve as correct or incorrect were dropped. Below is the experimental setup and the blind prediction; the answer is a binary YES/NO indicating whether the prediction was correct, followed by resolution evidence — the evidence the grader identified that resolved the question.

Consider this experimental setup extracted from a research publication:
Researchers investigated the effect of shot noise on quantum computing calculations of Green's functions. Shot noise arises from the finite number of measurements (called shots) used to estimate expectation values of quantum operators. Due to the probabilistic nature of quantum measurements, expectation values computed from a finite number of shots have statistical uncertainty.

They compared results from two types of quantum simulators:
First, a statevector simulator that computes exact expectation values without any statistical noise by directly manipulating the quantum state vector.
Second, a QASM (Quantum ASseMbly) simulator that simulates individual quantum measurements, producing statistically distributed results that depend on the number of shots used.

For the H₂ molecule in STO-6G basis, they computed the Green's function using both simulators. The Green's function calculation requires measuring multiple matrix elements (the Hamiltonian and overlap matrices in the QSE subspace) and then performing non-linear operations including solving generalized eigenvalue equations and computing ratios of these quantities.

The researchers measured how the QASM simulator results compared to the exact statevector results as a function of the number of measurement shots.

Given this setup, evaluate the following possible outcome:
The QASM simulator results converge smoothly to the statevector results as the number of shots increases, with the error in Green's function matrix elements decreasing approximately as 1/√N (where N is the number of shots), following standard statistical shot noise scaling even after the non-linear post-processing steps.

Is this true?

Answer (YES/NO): NO